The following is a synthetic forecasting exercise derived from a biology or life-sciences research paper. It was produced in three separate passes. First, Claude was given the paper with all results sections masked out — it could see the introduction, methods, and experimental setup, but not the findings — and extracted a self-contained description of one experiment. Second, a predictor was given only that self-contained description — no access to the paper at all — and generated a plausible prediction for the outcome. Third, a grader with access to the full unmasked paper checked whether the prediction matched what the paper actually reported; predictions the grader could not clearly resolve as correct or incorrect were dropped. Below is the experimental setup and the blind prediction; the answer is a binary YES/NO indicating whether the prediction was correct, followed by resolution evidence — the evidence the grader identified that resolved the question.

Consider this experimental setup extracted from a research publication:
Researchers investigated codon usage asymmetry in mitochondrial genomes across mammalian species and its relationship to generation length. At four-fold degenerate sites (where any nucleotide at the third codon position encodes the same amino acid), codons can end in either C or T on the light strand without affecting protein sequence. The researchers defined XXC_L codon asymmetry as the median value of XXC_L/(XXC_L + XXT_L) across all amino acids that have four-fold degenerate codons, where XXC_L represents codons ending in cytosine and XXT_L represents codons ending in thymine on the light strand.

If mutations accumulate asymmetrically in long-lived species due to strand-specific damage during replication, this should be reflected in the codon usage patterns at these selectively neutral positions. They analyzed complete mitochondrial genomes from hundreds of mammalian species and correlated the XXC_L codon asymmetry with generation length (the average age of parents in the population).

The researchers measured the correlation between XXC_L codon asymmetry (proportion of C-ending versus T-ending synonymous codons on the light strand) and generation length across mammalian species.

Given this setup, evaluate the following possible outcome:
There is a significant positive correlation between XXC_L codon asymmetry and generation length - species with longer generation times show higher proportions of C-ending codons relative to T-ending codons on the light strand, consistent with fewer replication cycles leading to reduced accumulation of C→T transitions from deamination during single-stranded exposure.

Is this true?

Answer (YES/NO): NO